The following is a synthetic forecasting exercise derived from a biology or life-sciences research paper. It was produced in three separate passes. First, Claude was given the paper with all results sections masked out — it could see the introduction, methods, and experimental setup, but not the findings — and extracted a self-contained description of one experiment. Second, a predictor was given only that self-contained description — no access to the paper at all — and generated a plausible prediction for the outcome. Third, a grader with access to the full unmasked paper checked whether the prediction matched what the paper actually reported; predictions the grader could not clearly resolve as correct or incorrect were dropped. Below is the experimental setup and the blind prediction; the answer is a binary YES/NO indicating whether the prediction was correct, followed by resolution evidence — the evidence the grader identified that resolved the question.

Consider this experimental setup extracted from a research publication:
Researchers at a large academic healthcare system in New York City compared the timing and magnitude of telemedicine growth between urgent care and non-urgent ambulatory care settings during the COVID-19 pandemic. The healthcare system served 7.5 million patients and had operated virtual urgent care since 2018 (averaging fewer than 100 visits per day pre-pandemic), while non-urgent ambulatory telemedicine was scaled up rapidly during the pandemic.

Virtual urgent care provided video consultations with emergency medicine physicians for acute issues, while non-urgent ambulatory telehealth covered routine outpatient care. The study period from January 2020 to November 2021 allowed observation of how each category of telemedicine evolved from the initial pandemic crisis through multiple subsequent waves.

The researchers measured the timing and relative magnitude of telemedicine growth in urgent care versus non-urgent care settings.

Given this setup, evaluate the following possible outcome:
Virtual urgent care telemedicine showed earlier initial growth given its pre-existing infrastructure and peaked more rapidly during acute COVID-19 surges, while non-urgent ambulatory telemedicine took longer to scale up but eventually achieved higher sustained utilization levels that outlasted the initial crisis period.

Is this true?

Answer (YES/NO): YES